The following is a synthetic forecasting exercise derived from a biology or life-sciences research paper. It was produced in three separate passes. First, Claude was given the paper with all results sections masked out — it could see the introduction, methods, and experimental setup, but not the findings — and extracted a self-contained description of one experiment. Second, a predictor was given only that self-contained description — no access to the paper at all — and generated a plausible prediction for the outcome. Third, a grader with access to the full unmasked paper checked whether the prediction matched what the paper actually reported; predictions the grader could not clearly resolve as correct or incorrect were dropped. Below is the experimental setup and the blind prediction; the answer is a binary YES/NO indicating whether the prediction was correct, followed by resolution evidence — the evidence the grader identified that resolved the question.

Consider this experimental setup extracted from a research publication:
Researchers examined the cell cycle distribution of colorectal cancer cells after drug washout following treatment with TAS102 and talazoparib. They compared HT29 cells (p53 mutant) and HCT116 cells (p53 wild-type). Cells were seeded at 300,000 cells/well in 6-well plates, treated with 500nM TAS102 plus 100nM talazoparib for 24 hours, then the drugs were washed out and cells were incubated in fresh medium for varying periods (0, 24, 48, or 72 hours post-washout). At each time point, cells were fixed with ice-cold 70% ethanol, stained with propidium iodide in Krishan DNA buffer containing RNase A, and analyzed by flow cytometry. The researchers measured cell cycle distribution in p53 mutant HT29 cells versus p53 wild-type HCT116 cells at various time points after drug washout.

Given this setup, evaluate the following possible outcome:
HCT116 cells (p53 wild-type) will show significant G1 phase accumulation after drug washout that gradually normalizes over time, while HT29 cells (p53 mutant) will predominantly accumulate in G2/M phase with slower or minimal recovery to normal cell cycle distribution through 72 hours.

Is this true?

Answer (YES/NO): NO